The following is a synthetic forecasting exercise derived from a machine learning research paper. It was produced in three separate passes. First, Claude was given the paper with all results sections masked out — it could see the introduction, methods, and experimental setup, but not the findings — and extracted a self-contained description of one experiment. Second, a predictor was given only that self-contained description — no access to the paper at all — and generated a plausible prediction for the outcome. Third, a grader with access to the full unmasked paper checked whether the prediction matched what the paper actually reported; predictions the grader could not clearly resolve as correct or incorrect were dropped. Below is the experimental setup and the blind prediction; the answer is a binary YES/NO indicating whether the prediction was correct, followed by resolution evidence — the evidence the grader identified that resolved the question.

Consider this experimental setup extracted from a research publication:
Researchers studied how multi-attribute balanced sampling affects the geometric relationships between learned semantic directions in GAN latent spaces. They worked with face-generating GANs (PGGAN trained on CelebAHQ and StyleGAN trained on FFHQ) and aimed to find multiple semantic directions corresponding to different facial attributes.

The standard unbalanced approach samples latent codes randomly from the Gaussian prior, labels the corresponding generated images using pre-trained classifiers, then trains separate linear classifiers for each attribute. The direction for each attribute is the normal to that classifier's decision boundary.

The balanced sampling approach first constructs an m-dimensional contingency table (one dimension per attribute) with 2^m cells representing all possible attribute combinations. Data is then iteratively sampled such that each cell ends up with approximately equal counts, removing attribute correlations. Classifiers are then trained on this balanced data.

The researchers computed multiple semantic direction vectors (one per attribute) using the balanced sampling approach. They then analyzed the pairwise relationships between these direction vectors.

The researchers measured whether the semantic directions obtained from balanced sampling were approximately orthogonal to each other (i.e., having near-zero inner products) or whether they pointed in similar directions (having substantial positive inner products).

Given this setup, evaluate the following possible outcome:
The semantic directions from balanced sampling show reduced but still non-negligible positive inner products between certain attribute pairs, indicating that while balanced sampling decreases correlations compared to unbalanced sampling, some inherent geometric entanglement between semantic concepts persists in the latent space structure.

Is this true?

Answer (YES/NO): NO